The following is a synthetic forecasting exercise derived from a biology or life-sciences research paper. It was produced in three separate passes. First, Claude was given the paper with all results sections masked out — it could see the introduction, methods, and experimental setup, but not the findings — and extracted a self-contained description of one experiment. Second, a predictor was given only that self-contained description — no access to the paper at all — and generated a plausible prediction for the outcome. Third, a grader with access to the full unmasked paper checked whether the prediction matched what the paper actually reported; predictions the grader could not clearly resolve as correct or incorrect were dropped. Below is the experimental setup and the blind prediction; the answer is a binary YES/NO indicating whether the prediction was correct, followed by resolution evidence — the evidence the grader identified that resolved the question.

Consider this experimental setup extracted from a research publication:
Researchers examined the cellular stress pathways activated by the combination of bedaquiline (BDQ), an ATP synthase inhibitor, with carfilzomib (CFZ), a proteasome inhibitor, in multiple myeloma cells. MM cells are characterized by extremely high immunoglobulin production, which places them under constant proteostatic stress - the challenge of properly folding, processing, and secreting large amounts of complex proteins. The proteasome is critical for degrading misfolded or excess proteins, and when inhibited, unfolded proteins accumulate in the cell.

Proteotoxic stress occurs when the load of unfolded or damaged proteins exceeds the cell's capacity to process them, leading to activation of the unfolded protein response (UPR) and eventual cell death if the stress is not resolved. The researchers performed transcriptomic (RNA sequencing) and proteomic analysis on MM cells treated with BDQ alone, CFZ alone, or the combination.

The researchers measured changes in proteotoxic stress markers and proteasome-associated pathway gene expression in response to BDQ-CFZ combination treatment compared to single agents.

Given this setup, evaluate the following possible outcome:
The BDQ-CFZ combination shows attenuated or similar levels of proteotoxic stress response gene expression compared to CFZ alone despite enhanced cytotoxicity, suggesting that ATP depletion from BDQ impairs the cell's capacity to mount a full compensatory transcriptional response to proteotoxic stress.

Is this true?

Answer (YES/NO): NO